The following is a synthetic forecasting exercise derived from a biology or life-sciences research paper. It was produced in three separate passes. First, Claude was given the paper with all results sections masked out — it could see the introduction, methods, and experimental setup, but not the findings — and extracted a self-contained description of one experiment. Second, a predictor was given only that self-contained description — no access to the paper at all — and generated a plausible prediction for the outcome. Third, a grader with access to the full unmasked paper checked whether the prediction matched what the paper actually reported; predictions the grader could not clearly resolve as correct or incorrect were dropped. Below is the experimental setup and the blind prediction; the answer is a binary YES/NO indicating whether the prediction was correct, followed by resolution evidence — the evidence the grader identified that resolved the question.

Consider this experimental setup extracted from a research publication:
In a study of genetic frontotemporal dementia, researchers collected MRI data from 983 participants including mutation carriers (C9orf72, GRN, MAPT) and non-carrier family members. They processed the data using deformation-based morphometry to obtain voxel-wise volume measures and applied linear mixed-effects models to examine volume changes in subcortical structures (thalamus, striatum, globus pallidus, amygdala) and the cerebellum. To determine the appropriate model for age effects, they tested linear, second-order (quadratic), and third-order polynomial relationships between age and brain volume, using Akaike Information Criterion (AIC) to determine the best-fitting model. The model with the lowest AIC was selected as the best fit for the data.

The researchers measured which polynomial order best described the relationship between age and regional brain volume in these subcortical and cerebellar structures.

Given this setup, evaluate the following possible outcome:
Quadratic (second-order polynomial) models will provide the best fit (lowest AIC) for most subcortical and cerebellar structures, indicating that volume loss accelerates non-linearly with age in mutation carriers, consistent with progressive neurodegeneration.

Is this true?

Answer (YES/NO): YES